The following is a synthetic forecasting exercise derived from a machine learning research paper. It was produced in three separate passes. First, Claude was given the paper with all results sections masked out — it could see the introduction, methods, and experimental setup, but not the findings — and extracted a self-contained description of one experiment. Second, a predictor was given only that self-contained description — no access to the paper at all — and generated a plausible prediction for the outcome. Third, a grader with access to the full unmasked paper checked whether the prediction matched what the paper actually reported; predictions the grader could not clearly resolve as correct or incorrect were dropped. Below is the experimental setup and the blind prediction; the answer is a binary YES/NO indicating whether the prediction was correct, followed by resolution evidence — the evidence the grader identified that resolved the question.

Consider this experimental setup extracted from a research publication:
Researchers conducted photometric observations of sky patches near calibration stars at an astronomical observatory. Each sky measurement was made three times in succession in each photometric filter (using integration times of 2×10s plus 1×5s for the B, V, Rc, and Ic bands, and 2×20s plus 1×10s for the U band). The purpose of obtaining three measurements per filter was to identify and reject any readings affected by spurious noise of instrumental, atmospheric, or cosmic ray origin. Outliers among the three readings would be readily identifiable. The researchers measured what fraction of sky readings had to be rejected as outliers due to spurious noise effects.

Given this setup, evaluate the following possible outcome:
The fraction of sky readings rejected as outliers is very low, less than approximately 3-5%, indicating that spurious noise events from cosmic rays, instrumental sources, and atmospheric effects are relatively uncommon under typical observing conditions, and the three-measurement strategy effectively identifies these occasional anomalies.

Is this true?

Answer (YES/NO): YES